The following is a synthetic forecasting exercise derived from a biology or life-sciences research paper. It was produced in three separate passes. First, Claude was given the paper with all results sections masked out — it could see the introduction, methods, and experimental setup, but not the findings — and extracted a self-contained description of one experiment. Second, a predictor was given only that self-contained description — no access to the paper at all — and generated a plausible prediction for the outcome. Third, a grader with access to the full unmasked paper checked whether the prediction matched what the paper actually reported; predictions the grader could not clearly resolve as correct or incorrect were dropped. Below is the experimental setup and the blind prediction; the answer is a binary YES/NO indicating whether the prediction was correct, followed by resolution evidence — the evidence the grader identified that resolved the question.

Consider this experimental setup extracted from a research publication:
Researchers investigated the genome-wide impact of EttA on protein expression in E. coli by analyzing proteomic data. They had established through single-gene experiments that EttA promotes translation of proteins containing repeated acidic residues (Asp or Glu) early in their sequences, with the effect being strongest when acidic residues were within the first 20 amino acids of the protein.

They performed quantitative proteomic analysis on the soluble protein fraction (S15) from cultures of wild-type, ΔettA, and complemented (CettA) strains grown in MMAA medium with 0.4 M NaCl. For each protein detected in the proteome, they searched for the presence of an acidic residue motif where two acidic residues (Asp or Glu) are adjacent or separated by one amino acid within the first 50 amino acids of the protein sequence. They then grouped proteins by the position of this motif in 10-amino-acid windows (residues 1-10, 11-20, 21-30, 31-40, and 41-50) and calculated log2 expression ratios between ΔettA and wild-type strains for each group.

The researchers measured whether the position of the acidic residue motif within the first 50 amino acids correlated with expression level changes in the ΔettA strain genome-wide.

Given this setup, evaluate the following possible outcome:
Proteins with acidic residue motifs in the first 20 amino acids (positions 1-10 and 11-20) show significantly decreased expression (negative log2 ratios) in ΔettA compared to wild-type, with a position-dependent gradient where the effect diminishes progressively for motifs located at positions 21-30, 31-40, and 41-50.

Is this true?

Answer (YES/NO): YES